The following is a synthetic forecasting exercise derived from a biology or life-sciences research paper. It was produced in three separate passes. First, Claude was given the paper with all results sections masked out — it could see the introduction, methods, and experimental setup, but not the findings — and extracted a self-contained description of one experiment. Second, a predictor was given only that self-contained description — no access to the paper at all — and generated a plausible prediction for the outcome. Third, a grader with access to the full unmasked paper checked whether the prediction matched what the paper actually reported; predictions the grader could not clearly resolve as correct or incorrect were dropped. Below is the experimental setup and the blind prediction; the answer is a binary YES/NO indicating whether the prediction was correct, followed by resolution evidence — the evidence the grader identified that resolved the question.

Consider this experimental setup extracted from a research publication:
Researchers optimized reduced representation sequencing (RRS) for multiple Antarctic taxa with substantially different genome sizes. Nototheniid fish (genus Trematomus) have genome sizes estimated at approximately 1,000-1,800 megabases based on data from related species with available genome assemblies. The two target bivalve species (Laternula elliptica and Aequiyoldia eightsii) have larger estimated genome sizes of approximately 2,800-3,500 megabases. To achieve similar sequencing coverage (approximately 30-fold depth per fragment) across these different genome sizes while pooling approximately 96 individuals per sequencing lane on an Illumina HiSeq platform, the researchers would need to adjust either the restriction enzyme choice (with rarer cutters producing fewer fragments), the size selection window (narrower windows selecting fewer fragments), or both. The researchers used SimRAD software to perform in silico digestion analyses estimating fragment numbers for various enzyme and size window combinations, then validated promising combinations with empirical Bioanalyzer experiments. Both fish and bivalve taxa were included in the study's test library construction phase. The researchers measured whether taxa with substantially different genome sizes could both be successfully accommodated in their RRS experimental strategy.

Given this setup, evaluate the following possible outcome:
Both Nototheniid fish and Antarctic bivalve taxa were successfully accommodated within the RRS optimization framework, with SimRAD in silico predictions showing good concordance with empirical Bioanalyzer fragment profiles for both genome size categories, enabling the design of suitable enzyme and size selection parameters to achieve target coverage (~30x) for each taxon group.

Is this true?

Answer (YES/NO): NO